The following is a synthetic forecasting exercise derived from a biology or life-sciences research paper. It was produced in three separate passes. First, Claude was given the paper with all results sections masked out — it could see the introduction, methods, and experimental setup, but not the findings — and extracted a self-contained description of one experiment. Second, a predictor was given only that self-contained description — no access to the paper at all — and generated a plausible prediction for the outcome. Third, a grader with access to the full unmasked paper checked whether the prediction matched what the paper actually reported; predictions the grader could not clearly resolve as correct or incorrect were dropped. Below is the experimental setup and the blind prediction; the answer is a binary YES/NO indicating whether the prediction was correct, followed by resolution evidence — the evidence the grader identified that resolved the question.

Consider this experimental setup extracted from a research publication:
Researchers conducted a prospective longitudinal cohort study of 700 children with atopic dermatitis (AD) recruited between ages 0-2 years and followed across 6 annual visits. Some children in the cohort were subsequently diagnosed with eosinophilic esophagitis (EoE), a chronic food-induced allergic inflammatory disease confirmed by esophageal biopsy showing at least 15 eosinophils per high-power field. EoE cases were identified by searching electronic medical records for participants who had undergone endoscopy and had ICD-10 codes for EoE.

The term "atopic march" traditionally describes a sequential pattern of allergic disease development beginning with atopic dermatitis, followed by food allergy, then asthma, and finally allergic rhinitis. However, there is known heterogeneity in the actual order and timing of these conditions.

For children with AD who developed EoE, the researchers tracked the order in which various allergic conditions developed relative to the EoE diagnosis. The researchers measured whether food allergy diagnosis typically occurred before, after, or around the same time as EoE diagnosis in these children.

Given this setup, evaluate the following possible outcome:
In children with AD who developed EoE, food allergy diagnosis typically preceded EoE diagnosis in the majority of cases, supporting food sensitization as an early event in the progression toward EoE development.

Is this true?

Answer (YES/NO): YES